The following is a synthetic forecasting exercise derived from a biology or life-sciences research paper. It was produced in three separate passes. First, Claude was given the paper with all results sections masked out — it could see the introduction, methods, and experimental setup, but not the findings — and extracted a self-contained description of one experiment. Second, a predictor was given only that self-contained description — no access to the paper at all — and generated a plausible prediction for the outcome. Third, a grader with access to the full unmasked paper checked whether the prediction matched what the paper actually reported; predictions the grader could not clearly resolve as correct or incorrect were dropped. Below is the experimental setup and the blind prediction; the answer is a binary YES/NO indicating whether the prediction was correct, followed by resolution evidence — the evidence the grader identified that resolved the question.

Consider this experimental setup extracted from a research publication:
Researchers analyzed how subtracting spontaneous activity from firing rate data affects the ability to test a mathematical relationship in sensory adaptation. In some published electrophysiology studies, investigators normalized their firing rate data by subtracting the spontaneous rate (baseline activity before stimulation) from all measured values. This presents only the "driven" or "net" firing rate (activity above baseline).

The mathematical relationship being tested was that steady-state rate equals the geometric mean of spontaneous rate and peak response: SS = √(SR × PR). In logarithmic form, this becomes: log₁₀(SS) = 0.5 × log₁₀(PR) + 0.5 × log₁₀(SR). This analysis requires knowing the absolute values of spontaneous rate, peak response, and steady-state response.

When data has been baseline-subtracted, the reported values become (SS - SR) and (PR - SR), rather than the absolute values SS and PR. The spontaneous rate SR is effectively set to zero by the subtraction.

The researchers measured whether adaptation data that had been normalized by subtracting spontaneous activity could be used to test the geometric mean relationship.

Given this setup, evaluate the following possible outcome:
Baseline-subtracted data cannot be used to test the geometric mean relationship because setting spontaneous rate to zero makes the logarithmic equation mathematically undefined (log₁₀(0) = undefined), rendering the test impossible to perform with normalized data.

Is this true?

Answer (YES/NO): YES